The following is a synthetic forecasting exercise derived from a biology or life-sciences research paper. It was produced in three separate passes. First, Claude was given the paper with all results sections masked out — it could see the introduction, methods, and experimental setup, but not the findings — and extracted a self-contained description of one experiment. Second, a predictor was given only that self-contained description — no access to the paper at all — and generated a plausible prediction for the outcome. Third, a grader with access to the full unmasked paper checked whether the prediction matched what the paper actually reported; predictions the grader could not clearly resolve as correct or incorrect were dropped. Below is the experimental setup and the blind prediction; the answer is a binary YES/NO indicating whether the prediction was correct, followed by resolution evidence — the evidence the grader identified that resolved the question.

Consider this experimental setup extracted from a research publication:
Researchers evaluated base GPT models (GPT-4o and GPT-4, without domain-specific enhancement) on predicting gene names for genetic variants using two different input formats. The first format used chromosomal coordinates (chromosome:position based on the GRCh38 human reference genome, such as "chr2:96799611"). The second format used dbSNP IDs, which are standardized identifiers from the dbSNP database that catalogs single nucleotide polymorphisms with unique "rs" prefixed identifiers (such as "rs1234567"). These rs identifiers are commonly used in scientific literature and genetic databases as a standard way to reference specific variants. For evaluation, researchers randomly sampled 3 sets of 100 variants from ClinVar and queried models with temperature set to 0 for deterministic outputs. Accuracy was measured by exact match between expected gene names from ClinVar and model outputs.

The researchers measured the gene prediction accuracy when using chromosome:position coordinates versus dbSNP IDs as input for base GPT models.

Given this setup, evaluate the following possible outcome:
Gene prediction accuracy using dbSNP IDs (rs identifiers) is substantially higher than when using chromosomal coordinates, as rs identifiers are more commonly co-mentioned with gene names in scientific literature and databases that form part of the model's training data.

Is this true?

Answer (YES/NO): NO